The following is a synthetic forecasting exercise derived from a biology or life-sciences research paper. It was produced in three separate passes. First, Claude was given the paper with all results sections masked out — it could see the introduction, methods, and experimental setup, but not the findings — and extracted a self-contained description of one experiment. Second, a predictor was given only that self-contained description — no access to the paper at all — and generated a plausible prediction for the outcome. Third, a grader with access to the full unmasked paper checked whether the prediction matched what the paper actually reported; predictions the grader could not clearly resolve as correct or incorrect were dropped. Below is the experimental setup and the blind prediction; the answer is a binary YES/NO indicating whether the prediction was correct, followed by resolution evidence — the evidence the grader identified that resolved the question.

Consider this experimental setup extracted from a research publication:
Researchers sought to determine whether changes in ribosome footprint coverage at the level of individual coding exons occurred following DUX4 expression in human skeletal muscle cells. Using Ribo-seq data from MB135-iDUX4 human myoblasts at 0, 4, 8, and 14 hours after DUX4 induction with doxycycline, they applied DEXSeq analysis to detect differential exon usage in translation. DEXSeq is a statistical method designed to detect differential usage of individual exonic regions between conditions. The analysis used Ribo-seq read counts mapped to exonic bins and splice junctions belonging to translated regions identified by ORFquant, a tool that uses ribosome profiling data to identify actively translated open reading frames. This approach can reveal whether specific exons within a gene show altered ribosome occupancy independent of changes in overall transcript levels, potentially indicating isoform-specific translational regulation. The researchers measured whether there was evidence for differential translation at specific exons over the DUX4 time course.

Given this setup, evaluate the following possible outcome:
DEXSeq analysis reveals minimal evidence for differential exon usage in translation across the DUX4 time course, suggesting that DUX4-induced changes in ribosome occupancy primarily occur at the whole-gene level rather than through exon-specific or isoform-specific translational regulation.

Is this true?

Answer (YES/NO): NO